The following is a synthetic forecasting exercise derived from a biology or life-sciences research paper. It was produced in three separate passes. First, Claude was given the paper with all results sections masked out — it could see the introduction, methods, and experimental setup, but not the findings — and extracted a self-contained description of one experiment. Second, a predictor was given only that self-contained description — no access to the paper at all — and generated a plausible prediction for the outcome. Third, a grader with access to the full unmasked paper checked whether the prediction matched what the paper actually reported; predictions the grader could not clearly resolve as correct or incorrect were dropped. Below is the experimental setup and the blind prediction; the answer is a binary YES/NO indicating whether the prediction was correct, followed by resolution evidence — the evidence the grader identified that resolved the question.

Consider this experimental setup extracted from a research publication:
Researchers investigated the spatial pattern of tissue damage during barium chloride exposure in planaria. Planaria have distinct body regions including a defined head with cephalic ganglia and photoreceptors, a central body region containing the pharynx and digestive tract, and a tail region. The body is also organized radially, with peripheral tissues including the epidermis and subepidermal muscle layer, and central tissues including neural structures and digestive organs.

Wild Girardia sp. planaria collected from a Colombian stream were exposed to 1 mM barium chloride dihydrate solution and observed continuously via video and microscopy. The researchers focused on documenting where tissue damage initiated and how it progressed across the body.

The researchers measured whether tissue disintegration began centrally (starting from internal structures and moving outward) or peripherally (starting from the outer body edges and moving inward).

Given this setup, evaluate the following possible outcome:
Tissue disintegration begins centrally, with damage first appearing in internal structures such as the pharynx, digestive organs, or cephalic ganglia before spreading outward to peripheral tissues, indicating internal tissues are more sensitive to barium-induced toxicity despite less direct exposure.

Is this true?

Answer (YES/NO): NO